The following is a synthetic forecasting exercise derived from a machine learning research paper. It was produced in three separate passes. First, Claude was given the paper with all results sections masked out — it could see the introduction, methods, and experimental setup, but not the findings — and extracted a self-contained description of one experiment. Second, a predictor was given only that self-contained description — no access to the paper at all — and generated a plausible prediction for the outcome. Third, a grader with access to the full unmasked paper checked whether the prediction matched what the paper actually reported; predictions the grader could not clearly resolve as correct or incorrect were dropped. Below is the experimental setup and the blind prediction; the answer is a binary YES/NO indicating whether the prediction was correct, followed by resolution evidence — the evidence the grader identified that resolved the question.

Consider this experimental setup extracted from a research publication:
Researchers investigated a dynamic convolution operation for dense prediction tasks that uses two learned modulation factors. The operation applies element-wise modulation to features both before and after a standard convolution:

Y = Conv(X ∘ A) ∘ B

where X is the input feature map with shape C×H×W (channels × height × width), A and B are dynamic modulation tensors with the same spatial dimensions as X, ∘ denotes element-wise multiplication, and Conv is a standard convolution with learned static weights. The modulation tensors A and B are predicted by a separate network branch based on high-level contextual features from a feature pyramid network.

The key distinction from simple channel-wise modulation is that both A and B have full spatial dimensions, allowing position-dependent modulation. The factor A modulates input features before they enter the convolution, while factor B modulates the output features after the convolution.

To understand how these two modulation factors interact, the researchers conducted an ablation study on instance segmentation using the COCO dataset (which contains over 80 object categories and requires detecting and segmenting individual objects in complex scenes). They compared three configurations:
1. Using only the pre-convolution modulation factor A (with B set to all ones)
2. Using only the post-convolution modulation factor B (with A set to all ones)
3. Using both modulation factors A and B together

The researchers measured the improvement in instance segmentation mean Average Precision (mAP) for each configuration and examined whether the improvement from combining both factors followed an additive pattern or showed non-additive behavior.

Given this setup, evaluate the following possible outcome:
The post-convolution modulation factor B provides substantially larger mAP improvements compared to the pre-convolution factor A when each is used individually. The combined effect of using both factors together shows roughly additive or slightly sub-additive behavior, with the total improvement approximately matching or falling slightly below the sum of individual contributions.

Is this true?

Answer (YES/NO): NO